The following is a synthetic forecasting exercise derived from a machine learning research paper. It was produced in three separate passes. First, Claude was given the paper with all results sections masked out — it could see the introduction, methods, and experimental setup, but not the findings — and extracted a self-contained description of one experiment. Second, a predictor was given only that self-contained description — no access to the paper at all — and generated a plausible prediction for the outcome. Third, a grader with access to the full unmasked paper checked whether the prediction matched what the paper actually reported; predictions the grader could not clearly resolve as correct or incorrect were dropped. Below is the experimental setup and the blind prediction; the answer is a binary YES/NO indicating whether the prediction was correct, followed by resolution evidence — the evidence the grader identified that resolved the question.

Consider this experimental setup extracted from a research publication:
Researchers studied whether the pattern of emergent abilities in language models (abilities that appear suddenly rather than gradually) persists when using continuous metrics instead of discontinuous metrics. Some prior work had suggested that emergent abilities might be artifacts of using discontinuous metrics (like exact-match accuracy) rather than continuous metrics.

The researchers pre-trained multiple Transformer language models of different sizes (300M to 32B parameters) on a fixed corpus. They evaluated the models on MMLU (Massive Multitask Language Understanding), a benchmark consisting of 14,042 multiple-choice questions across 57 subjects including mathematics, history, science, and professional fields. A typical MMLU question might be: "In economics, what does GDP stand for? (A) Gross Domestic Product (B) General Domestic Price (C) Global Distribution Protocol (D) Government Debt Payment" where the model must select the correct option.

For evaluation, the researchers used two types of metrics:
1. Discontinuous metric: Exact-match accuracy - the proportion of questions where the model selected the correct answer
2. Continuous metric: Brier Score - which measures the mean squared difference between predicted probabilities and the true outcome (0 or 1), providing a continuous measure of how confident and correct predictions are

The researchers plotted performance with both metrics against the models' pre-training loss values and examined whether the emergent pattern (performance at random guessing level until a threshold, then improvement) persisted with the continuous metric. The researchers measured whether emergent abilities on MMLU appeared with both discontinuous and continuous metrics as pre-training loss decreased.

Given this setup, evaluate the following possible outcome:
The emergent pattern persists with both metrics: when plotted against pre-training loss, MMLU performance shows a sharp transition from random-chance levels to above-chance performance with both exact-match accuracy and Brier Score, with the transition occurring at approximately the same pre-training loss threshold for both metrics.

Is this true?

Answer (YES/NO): YES